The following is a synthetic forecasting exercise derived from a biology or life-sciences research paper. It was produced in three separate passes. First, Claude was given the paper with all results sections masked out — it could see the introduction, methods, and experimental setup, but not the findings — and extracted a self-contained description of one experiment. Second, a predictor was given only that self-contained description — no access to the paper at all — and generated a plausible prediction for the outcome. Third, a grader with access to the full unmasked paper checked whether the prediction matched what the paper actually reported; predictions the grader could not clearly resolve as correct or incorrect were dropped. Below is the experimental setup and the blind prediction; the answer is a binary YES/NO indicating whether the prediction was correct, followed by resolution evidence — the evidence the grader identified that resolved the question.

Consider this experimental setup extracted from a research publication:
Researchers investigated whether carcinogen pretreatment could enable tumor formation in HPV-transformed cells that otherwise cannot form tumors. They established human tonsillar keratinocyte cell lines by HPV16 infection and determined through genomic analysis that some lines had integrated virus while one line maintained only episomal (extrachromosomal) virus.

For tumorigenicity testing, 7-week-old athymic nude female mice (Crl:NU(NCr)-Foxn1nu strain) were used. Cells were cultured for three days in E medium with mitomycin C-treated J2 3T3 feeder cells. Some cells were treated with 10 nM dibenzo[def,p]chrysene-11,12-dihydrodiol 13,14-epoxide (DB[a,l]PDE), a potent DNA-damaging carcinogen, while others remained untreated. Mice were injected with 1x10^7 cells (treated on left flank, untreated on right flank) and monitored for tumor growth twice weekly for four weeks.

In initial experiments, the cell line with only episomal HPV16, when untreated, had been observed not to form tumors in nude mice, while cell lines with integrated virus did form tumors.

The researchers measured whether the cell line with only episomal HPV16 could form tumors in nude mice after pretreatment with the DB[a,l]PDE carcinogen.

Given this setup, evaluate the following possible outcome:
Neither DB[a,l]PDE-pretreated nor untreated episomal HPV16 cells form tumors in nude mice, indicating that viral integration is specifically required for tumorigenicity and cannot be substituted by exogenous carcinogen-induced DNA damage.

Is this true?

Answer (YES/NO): YES